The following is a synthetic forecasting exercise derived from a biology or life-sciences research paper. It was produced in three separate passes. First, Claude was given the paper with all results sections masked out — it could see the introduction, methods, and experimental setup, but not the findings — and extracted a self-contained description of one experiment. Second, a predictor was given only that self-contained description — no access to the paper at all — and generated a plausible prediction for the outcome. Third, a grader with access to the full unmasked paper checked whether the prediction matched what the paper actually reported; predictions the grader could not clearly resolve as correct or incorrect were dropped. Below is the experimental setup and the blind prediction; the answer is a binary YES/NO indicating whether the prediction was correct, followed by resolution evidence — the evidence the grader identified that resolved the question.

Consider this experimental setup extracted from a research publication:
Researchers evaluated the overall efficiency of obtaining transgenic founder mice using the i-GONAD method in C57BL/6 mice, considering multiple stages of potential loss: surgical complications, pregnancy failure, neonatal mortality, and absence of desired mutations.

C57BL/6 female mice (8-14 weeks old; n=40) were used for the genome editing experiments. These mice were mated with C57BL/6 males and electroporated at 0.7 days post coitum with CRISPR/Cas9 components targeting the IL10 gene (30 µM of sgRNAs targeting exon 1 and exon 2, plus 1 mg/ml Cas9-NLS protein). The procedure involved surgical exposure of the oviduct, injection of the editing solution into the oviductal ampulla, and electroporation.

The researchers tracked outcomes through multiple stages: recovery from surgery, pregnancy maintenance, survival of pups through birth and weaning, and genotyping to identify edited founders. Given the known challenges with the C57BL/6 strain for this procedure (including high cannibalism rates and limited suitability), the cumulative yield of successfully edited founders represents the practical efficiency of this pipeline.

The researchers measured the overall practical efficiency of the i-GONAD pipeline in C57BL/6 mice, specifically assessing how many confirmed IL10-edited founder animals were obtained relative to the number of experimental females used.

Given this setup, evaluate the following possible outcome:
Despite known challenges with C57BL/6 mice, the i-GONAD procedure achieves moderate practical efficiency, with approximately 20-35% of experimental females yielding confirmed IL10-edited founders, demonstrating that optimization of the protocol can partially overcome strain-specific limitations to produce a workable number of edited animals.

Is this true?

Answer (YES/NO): NO